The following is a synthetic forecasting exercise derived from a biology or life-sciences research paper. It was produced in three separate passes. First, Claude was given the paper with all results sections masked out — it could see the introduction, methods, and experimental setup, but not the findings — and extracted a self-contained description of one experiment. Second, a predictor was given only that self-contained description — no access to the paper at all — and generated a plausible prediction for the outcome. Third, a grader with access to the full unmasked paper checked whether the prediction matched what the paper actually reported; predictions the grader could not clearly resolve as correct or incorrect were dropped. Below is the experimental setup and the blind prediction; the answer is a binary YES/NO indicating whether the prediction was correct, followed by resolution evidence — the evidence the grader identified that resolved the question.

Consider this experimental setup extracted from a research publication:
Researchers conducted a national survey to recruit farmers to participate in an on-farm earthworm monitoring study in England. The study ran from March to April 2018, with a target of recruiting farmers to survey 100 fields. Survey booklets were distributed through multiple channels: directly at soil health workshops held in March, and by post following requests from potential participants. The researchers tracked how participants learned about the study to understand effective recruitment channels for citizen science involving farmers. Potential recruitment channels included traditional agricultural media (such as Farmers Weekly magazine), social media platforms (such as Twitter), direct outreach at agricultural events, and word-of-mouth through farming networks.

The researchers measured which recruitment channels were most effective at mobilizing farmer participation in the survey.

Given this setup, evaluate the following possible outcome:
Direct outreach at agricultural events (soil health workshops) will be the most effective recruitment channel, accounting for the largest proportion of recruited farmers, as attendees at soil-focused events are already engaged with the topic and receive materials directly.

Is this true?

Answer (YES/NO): NO